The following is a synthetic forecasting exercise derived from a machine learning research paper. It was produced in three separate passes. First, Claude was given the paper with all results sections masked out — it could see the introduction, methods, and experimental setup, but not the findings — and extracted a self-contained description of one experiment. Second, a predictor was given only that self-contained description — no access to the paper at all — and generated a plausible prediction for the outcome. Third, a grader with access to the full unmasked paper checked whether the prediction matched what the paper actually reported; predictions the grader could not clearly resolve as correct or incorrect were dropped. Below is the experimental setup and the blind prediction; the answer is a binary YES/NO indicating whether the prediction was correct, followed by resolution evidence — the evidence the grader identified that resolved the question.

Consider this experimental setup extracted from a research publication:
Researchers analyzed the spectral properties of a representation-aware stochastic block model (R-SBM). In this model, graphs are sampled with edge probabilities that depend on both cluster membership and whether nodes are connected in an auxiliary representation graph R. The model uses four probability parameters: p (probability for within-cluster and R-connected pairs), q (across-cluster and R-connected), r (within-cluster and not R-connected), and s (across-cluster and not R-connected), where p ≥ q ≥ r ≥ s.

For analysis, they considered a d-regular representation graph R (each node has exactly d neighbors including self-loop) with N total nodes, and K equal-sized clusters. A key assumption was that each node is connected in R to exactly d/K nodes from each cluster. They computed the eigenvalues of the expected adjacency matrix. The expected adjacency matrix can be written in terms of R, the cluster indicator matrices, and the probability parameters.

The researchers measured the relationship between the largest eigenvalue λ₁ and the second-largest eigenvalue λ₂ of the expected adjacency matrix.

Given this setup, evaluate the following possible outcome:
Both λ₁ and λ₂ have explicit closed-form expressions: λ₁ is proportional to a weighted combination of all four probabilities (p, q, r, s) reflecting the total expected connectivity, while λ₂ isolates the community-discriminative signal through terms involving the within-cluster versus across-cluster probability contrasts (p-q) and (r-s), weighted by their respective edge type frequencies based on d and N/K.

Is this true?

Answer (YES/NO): YES